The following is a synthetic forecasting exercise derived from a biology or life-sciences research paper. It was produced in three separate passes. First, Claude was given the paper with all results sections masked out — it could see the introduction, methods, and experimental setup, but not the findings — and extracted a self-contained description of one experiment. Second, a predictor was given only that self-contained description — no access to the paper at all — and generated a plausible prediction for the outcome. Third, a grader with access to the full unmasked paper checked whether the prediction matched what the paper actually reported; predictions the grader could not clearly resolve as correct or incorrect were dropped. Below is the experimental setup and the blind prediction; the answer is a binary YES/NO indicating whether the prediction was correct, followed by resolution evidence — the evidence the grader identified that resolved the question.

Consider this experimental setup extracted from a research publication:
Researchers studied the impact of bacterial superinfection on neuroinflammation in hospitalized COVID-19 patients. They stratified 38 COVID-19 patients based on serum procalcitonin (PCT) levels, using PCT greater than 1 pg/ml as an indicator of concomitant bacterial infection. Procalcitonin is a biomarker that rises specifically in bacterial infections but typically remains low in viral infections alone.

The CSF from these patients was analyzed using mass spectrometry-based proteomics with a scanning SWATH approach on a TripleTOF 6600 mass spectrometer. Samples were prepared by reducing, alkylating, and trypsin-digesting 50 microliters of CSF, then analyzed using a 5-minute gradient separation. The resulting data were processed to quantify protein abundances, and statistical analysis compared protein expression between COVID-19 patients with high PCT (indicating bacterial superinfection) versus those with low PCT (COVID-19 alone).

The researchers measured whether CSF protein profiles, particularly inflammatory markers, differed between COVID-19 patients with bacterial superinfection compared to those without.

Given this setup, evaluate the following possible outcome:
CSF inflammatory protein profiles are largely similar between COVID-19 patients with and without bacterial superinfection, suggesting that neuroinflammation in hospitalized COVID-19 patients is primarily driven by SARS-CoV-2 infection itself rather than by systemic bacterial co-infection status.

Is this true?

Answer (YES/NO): NO